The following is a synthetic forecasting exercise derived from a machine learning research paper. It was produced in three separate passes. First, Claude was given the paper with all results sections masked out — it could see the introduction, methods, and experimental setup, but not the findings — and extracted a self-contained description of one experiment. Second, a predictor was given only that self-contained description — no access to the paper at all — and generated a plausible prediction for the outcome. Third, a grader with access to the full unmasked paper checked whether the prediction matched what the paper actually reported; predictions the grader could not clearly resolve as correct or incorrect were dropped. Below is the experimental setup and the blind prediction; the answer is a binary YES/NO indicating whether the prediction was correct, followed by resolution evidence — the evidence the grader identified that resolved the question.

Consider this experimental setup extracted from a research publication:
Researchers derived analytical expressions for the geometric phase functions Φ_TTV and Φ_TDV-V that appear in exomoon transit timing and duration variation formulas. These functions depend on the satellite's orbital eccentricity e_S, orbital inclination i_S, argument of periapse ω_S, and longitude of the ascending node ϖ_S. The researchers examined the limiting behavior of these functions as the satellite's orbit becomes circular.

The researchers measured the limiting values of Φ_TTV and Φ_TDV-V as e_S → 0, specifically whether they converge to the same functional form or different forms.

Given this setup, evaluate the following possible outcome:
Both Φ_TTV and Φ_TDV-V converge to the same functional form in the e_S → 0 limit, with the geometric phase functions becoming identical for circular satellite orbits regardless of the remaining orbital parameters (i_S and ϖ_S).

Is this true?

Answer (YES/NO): YES